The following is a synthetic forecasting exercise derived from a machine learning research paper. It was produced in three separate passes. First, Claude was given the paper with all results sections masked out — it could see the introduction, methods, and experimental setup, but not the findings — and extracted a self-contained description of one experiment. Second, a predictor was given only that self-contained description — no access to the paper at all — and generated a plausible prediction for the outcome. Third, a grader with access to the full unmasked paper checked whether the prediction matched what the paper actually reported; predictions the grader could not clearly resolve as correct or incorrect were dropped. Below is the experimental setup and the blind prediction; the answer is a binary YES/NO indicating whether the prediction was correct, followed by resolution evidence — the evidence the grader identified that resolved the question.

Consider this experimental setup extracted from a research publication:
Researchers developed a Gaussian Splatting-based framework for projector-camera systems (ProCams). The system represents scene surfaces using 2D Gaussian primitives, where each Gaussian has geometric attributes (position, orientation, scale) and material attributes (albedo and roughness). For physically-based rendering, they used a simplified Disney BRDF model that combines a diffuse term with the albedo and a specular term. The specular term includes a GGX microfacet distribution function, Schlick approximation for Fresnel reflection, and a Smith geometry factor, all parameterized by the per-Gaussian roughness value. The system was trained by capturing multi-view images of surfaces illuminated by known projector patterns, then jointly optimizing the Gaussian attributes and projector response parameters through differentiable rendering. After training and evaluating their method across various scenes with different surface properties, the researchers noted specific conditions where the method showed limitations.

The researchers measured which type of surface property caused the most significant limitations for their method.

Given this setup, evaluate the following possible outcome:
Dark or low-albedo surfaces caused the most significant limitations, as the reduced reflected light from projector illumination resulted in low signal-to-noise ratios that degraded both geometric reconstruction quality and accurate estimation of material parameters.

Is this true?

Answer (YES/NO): NO